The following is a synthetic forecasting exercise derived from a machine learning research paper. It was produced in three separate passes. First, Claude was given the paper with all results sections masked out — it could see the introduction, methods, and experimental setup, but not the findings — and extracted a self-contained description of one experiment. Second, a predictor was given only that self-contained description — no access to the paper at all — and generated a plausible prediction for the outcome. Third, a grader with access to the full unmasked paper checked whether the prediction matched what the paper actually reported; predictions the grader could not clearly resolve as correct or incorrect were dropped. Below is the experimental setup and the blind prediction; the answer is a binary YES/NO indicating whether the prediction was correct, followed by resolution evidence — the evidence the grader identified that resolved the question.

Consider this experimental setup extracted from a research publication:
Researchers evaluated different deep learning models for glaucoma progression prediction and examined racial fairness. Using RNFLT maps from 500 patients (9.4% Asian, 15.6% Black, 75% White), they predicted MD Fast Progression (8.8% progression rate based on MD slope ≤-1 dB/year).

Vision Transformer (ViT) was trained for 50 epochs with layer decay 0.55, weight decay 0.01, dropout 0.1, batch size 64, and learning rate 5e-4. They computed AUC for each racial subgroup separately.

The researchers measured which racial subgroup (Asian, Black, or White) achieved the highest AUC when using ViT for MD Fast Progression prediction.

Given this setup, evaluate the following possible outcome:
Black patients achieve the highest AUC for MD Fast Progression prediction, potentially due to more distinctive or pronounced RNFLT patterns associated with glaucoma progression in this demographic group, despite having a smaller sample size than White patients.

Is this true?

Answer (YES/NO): YES